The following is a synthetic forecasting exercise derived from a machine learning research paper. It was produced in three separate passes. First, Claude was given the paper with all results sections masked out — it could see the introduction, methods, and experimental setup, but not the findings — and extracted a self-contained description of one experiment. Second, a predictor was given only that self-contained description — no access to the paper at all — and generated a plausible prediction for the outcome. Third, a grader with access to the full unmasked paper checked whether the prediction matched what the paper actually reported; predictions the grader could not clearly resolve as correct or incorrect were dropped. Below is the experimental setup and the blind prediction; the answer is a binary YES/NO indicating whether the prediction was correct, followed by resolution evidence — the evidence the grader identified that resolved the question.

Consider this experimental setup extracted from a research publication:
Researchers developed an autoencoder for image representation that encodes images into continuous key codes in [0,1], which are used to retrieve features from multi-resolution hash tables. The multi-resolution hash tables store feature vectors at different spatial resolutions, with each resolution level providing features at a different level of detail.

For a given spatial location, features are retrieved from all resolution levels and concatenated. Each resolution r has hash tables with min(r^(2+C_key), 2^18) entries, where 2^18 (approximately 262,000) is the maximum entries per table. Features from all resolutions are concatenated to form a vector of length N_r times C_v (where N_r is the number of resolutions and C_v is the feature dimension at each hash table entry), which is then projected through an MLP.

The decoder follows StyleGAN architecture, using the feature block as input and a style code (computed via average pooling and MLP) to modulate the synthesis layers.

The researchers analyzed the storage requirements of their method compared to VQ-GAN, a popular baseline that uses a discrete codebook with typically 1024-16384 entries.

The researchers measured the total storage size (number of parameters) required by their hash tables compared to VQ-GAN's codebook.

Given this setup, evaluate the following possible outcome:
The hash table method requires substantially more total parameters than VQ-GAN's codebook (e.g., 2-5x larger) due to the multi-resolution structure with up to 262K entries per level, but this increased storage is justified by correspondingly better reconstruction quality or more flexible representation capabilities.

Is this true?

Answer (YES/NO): NO